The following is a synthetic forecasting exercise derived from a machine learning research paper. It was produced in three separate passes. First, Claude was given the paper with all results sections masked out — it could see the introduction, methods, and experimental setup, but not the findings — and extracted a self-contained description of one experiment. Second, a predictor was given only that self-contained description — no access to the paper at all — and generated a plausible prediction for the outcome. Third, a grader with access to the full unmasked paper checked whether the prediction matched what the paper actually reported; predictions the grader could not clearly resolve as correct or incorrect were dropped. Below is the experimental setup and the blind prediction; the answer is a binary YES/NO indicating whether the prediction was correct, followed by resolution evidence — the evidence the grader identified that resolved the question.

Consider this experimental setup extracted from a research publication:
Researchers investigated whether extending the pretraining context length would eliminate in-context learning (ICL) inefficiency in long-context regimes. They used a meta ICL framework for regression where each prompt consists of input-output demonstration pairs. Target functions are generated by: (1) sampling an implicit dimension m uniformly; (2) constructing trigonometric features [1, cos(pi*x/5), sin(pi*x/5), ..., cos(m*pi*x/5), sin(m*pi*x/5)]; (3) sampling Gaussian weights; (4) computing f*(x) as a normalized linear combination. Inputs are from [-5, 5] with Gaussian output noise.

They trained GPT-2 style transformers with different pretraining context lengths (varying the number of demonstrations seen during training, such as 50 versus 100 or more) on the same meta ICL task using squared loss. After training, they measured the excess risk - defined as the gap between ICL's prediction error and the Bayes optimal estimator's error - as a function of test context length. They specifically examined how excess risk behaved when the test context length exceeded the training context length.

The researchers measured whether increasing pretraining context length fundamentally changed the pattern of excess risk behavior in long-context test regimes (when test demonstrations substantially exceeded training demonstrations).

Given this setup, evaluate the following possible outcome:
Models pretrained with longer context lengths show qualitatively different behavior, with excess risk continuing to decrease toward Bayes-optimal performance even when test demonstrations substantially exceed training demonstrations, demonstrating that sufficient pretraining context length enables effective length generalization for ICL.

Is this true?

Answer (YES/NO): NO